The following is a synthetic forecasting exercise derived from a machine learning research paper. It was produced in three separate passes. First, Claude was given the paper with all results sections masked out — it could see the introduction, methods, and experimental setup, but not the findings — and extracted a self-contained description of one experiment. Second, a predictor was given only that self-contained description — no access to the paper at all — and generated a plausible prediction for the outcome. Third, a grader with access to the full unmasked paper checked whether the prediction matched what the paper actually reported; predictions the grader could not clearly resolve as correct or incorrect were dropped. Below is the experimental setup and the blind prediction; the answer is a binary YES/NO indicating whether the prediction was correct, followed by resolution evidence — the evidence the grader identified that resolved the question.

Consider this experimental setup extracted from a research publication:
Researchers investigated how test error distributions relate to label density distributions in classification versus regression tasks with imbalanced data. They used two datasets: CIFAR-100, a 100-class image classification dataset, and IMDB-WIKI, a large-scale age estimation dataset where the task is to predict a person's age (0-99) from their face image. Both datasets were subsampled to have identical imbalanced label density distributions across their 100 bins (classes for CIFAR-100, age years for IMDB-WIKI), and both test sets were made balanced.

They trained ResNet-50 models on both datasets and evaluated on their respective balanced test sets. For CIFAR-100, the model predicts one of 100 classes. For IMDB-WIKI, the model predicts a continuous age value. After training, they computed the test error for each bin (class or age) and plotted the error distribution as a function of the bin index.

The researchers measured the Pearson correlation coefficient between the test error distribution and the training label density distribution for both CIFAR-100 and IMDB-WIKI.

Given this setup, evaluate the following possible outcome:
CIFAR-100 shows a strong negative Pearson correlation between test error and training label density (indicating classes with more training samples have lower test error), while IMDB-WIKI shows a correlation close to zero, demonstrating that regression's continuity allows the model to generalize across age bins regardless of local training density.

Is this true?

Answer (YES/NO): NO